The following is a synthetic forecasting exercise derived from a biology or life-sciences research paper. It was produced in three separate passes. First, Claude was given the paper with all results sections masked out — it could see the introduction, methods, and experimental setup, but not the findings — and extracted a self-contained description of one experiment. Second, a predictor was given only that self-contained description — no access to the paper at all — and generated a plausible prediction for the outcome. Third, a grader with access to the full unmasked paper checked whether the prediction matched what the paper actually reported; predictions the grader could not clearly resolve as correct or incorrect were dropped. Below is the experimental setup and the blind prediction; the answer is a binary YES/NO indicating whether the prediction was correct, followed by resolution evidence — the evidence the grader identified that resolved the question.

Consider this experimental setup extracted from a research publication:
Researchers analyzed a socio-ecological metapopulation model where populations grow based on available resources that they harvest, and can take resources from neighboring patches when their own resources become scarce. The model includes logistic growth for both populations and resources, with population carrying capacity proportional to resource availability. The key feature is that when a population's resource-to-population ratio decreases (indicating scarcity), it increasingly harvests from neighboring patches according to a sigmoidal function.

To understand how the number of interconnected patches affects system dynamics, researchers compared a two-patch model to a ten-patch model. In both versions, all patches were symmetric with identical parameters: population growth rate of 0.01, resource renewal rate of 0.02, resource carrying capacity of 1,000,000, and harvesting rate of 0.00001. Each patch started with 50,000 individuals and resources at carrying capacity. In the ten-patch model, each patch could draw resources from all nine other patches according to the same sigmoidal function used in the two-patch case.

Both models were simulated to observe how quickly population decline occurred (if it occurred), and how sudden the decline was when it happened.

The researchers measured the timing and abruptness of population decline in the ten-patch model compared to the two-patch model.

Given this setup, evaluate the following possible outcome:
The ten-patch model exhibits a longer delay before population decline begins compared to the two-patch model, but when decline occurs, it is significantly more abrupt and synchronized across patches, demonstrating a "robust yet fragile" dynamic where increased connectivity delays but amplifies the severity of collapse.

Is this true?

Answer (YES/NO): NO